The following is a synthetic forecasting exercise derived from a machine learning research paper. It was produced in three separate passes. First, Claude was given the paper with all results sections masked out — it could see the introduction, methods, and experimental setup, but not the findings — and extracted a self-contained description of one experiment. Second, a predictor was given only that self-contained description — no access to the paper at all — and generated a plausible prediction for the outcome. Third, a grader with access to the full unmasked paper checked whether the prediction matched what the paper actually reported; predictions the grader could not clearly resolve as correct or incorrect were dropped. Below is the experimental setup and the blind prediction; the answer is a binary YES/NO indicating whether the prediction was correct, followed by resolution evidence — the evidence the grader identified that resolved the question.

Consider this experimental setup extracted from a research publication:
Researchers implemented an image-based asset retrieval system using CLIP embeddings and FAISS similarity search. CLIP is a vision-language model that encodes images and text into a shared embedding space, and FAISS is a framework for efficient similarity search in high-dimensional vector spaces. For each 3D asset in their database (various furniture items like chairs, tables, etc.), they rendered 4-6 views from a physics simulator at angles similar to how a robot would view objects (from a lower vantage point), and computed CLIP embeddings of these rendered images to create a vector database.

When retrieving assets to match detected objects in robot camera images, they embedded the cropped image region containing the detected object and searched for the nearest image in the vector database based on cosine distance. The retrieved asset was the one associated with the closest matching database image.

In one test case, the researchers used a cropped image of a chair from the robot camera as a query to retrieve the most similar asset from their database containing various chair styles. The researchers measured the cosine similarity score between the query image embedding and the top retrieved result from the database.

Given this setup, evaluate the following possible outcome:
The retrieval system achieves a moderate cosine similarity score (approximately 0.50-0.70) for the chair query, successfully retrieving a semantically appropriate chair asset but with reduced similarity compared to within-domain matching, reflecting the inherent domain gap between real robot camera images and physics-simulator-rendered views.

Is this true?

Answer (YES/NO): NO